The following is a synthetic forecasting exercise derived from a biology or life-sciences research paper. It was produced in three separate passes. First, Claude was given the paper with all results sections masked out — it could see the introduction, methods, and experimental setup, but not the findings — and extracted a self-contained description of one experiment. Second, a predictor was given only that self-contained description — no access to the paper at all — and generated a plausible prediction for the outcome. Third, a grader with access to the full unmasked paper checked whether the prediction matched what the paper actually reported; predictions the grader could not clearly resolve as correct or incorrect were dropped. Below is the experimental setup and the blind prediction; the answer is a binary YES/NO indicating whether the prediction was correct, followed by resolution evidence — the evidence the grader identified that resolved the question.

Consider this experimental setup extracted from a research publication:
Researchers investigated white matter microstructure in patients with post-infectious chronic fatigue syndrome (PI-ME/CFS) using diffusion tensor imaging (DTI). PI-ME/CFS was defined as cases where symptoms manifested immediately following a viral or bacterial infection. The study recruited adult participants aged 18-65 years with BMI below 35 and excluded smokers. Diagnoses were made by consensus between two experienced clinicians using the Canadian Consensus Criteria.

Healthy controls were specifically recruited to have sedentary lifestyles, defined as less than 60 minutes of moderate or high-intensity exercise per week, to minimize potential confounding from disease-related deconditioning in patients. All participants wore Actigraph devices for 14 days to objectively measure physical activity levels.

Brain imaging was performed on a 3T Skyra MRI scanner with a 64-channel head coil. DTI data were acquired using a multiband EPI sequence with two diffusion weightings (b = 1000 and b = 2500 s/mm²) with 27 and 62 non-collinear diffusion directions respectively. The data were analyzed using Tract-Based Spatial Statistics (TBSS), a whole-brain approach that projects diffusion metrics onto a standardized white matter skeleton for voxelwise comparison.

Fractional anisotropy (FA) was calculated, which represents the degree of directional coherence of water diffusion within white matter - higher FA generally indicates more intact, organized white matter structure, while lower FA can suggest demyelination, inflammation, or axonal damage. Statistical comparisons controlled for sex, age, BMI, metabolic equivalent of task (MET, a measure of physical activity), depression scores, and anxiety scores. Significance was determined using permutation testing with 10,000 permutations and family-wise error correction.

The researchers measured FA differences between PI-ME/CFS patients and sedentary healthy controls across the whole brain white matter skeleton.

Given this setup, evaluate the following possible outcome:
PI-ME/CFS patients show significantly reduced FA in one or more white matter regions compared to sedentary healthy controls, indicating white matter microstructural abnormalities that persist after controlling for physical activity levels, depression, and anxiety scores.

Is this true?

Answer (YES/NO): NO